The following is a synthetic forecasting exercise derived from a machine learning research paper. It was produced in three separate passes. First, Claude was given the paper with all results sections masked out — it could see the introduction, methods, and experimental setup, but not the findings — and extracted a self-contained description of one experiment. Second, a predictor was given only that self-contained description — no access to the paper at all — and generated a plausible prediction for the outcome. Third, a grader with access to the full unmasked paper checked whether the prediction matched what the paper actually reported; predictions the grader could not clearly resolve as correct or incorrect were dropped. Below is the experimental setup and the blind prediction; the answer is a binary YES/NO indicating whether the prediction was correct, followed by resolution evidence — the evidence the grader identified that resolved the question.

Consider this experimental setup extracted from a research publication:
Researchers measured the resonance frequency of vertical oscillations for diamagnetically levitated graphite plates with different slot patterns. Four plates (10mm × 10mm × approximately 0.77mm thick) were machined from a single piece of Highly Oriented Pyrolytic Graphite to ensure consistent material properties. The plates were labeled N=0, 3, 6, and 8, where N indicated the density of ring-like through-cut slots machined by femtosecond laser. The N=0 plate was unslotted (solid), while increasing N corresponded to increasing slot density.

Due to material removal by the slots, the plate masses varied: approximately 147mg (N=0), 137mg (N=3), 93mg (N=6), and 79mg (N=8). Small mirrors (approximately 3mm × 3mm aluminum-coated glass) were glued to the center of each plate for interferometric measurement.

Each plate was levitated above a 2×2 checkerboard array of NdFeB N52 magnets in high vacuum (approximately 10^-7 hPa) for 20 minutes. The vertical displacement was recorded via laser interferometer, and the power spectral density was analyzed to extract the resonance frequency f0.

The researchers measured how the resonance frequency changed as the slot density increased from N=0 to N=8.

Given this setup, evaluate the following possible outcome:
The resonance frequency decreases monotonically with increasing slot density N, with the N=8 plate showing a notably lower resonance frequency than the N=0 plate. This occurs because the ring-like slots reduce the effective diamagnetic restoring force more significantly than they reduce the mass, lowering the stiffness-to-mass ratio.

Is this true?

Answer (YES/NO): NO